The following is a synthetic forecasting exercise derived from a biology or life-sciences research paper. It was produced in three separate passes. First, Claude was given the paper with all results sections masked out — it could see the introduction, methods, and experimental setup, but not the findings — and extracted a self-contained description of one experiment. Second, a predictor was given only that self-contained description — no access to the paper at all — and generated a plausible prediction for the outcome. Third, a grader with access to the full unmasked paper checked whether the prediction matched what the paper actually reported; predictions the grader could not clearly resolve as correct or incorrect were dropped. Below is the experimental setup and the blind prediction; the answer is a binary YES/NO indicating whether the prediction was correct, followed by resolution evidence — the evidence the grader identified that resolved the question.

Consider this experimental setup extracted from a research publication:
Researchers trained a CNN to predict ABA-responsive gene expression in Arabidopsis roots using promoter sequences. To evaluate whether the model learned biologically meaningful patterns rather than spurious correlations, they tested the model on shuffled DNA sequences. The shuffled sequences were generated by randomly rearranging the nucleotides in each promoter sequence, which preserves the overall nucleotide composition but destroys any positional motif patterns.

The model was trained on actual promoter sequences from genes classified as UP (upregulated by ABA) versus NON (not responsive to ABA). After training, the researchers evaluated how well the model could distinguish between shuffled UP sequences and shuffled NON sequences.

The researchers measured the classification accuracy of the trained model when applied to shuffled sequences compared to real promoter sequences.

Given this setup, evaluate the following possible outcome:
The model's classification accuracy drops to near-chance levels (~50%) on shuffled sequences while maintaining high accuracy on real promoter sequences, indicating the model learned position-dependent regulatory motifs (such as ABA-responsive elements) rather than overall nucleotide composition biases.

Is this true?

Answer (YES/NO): YES